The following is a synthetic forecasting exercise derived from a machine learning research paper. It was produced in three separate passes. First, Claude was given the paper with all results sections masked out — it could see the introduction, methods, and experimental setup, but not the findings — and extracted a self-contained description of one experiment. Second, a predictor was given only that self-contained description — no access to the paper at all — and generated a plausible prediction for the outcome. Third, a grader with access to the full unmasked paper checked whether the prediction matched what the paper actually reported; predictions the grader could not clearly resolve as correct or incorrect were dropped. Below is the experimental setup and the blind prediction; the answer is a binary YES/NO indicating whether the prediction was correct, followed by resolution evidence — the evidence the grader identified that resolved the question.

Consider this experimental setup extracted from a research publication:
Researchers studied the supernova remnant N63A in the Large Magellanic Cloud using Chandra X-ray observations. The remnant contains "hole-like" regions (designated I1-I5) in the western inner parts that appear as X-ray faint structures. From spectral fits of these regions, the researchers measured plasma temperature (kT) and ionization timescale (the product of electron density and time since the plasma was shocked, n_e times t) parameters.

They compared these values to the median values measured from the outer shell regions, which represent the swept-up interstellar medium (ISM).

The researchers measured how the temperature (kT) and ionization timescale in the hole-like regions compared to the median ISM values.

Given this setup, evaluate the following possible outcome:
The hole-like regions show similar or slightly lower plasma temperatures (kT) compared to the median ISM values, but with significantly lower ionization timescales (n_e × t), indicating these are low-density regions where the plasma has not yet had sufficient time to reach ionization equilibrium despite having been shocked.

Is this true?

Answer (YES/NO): NO